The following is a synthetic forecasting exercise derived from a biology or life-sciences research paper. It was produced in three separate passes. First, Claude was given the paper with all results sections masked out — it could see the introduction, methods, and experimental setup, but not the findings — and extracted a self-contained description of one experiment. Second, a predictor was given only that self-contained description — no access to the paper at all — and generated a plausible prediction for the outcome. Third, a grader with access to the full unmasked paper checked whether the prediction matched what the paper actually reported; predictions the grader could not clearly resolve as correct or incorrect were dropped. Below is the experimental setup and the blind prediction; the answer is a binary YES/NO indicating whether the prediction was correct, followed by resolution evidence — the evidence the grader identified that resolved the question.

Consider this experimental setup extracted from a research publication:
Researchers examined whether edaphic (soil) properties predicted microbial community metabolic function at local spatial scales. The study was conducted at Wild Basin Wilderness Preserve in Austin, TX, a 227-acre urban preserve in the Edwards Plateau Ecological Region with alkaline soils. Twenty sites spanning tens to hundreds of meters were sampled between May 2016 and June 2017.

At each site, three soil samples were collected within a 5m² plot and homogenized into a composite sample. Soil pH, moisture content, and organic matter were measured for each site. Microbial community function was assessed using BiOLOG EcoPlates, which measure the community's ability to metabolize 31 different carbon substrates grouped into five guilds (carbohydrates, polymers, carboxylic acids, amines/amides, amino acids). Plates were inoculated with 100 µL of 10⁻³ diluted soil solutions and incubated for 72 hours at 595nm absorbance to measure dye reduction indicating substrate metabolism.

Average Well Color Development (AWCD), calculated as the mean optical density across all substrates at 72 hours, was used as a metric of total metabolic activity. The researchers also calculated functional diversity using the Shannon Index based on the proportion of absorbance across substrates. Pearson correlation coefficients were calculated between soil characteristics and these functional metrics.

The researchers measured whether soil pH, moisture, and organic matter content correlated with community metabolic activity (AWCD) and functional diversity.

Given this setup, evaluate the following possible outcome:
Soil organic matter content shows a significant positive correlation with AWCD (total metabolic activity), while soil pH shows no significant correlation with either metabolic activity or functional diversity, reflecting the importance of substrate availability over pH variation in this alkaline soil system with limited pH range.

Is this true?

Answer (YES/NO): NO